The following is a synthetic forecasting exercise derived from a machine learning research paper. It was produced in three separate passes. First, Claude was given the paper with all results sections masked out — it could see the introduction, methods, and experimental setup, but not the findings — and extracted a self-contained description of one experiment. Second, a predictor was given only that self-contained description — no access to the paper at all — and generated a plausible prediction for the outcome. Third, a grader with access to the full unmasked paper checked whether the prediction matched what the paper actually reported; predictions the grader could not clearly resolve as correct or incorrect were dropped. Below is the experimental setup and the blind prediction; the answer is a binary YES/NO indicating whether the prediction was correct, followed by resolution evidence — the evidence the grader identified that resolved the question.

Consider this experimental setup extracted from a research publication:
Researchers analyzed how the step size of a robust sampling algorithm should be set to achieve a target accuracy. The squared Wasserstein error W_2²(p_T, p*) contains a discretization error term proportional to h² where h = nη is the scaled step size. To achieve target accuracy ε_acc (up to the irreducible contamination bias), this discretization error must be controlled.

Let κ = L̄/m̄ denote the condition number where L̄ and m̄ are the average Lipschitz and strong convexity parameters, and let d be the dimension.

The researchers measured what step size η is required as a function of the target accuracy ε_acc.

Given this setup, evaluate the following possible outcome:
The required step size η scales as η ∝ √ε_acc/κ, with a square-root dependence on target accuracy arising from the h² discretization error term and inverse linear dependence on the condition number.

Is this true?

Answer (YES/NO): NO